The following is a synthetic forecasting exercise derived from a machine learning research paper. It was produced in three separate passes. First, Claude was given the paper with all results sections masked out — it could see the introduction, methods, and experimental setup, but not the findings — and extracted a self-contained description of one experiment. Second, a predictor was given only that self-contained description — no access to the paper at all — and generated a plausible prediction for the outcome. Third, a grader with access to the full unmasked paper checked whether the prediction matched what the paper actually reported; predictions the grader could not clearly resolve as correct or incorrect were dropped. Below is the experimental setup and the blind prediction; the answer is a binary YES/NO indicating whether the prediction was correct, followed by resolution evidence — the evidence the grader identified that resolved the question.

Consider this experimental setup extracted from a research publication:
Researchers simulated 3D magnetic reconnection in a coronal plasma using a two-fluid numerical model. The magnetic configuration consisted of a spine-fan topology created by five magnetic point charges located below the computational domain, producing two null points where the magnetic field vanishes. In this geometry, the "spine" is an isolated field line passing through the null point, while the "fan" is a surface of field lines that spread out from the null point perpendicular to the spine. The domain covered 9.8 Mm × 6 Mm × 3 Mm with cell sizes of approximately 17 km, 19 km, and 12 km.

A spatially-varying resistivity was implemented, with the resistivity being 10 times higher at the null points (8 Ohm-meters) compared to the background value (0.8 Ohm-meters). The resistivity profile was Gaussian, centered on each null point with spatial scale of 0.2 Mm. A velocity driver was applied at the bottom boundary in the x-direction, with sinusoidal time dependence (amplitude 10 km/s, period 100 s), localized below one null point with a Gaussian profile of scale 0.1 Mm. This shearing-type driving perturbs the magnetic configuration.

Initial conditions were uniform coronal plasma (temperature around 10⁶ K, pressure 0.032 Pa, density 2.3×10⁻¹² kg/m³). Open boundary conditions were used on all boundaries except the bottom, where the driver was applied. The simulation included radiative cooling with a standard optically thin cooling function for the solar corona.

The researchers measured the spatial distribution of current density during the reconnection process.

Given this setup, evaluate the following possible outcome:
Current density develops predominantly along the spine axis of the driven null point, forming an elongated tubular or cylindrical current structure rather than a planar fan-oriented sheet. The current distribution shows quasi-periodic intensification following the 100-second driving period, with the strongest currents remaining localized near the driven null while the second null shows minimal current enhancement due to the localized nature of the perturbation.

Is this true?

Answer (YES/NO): NO